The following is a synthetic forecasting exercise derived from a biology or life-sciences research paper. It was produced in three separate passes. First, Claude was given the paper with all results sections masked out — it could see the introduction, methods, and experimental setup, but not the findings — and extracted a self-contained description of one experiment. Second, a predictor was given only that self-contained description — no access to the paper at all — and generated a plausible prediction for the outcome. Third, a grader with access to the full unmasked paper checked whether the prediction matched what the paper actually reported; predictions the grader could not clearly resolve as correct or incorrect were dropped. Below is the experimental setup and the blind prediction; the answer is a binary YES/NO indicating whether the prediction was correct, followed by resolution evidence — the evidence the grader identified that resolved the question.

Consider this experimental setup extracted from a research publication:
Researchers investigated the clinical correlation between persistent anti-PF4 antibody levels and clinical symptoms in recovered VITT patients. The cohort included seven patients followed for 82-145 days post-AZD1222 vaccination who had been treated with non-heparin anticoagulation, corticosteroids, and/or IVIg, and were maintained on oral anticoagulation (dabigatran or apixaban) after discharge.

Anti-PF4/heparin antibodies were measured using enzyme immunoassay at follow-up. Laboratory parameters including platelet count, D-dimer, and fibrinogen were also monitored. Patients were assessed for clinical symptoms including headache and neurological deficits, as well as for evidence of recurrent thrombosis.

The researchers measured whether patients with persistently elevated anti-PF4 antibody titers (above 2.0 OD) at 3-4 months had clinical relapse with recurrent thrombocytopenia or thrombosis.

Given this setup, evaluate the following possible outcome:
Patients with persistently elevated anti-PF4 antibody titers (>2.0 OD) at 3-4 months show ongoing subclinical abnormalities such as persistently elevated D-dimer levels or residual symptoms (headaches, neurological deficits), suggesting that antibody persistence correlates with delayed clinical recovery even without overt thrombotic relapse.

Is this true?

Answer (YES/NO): NO